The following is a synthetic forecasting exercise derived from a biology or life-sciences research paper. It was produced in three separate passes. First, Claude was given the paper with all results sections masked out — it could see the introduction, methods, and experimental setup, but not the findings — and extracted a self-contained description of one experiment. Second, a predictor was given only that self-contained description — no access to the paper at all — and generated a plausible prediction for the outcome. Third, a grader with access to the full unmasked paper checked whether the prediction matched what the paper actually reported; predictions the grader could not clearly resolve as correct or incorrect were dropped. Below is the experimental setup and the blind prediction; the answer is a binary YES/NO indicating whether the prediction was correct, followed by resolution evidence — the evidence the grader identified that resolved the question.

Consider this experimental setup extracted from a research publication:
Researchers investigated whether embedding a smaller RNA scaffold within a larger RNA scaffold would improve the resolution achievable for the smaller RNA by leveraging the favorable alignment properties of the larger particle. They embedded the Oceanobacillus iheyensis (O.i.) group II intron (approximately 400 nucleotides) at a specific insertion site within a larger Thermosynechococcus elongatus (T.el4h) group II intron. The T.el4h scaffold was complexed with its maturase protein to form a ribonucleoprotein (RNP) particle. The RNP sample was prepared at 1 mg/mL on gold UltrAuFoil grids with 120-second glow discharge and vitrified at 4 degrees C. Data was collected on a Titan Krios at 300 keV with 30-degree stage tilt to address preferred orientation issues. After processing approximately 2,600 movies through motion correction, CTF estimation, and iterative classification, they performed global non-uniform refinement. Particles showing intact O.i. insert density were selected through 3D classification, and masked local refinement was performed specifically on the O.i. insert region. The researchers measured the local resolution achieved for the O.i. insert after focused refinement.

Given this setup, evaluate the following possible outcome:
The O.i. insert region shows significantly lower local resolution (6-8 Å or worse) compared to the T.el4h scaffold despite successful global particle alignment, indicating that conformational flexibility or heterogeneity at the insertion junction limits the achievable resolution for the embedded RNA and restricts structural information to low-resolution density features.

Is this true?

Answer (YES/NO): NO